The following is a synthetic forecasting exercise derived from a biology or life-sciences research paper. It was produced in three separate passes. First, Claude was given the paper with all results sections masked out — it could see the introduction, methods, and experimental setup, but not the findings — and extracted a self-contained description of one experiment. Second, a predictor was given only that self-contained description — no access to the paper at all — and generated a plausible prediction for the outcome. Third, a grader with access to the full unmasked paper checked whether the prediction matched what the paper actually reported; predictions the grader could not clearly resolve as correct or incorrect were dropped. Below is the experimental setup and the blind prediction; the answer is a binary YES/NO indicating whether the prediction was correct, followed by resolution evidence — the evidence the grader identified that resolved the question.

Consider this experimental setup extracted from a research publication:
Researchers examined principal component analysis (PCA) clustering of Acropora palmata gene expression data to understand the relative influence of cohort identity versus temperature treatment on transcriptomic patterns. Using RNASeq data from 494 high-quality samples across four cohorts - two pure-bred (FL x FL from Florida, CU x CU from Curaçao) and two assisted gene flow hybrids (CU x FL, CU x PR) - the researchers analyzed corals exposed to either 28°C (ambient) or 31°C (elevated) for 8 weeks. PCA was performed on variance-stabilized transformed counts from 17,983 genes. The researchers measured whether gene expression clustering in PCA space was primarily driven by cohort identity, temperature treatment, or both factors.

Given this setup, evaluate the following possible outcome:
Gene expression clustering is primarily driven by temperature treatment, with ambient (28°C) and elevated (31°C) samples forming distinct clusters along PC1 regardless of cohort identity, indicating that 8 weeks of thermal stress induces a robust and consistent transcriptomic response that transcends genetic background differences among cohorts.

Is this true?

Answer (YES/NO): NO